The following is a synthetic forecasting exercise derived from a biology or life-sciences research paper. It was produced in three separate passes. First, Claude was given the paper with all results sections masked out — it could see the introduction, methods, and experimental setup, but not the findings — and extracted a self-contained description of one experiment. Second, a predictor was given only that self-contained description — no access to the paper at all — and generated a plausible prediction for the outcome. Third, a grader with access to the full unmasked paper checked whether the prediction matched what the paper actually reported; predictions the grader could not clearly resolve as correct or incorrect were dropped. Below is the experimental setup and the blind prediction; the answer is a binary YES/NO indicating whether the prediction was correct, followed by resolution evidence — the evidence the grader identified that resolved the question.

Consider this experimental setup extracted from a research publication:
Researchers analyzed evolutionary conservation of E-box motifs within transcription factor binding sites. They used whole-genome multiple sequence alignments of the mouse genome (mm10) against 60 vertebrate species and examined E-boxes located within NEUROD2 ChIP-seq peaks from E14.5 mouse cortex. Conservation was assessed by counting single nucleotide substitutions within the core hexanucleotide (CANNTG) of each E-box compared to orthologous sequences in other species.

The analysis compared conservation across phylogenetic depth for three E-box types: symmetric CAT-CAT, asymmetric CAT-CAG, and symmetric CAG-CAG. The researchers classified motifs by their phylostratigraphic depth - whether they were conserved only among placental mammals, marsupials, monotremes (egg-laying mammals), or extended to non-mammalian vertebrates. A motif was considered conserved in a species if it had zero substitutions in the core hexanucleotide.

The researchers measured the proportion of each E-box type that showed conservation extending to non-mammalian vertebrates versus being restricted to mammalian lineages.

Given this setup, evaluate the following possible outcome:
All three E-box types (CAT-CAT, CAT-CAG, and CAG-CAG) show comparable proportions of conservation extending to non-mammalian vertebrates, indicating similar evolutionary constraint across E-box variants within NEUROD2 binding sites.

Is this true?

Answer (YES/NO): NO